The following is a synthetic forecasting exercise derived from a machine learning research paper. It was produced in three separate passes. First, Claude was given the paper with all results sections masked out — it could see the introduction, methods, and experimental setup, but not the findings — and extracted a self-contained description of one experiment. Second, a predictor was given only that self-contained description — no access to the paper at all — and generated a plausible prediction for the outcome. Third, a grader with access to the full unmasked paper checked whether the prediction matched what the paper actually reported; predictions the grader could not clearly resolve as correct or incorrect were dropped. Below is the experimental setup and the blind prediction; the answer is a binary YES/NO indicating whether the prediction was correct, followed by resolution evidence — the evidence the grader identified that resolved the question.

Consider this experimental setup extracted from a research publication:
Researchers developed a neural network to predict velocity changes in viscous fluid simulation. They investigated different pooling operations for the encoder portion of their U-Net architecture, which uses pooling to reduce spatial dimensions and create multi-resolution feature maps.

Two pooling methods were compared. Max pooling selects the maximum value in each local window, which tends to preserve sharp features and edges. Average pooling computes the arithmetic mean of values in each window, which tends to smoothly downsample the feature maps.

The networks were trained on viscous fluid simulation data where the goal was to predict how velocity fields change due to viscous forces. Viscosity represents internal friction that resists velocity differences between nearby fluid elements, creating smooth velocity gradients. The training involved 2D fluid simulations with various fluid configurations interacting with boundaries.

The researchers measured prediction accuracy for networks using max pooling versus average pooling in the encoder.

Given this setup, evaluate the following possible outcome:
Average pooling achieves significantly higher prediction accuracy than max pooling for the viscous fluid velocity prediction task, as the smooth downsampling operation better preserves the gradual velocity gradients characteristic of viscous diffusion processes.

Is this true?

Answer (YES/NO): YES